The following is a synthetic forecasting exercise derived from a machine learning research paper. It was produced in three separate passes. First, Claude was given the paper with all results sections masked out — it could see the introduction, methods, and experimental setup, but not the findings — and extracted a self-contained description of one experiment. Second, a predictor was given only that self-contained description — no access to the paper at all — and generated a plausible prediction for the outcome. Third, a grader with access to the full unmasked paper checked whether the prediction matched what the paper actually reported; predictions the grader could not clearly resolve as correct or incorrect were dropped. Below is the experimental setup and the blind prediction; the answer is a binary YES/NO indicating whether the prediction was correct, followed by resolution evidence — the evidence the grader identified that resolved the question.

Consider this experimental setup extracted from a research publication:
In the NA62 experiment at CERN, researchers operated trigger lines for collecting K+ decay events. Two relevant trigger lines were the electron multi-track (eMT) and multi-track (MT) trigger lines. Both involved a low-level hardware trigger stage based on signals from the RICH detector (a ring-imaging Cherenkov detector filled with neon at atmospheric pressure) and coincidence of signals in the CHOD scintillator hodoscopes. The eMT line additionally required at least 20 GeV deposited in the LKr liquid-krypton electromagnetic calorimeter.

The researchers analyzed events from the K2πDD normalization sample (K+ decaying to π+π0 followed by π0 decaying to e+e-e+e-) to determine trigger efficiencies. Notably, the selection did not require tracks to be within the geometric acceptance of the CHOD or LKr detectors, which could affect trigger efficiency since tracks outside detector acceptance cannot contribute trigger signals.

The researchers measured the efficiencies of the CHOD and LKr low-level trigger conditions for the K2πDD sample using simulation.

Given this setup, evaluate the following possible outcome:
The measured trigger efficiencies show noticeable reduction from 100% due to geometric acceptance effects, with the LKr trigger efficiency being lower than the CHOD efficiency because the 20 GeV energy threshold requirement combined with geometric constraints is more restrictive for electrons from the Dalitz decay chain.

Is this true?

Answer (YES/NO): NO